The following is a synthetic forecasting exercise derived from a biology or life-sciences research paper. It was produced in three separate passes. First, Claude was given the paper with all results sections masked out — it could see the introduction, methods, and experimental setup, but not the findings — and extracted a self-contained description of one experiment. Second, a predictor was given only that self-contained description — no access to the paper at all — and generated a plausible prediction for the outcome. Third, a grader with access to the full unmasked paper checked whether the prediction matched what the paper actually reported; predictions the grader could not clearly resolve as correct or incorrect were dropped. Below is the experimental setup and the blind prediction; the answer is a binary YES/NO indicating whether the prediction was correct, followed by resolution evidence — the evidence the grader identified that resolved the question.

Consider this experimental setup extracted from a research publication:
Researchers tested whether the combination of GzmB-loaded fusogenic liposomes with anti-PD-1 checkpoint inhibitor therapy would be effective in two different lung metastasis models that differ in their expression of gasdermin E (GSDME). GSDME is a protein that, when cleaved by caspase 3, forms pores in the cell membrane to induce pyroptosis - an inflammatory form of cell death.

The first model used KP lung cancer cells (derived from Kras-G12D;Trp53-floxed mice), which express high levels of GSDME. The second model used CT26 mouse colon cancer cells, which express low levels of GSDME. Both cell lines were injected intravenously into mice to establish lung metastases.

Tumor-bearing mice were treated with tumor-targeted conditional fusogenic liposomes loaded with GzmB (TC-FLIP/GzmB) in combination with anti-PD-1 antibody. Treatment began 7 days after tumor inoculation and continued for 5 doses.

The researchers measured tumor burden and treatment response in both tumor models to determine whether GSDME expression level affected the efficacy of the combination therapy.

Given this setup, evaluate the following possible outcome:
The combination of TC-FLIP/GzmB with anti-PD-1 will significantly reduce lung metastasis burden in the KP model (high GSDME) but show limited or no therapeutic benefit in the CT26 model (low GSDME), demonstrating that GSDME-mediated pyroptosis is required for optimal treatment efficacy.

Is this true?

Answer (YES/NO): YES